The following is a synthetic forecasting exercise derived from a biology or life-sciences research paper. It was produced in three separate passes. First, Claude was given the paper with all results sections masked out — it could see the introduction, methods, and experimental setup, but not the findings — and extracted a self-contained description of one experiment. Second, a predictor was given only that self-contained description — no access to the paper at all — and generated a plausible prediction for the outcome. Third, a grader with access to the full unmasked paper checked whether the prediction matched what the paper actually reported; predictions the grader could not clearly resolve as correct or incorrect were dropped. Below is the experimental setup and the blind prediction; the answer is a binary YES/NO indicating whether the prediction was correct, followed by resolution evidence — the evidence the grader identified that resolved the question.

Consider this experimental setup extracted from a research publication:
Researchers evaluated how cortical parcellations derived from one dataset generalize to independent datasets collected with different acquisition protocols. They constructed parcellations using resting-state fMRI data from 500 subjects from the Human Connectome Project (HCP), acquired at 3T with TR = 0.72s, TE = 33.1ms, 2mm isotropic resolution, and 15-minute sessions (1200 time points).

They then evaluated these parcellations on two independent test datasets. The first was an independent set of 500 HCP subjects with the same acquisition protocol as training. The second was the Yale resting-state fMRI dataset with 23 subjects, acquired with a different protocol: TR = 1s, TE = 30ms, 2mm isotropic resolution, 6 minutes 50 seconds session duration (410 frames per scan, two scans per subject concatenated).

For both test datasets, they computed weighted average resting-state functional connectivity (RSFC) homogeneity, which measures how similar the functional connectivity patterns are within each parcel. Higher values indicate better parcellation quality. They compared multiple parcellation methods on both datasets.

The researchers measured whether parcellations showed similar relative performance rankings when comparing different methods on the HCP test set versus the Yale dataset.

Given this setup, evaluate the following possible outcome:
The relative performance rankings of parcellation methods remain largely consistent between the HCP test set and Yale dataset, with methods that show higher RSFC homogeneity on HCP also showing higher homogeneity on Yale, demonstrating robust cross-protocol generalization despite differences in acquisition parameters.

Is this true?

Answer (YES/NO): NO